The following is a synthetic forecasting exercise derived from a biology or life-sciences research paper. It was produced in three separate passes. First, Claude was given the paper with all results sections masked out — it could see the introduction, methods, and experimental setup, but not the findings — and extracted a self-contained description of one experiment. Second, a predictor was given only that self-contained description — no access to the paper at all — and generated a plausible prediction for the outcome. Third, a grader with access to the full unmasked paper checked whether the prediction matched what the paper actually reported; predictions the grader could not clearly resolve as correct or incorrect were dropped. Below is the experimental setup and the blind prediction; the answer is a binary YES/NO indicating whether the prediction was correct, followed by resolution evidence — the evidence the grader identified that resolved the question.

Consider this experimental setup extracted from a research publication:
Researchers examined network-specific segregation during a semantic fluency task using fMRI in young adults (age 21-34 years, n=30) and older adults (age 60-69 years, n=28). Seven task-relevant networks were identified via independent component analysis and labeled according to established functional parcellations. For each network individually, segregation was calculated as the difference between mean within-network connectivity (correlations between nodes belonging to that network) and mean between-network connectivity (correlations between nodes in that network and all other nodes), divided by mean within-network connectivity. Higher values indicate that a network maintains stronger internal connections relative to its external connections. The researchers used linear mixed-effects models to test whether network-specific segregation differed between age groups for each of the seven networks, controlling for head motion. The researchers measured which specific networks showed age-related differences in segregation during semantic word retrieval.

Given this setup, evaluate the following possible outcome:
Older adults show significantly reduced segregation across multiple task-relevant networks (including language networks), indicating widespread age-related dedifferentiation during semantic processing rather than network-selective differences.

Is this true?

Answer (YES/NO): YES